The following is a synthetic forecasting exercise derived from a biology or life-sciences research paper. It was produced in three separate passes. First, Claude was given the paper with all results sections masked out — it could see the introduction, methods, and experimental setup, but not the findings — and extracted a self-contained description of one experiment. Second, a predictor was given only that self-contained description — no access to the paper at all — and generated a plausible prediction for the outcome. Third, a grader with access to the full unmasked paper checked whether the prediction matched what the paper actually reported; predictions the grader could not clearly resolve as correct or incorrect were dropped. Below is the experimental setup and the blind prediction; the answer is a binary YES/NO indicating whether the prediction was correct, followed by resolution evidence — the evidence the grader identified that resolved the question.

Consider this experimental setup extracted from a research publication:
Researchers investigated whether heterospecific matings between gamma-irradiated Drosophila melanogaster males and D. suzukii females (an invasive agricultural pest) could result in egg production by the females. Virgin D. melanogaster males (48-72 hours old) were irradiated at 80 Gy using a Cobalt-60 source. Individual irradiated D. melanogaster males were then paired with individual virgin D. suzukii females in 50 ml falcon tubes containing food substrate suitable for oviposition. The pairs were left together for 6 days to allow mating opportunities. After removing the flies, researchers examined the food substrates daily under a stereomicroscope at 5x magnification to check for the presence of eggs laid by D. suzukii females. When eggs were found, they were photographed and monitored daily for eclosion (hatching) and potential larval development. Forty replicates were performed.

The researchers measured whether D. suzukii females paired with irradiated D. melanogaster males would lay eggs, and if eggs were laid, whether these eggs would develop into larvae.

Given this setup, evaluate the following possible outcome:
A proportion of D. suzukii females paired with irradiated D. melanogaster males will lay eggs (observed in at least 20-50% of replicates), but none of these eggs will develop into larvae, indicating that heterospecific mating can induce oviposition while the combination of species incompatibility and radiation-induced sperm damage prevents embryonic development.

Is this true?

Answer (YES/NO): YES